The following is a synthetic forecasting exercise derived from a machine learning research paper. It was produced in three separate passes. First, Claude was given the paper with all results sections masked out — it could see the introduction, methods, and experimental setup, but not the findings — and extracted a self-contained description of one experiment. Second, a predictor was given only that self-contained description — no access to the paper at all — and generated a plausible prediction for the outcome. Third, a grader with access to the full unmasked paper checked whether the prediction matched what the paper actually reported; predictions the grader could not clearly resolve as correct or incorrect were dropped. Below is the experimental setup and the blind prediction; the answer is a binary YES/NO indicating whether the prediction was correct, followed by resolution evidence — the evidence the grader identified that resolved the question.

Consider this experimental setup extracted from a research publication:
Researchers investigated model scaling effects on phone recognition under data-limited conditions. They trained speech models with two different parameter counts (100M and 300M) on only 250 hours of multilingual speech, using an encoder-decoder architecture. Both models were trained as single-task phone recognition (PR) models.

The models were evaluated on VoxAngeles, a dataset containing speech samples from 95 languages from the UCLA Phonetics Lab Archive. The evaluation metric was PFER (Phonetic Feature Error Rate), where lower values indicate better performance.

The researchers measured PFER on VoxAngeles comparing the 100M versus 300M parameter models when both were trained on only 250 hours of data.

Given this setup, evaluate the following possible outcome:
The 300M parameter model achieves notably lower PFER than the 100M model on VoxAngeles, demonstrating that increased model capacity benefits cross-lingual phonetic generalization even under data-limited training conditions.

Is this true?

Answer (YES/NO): YES